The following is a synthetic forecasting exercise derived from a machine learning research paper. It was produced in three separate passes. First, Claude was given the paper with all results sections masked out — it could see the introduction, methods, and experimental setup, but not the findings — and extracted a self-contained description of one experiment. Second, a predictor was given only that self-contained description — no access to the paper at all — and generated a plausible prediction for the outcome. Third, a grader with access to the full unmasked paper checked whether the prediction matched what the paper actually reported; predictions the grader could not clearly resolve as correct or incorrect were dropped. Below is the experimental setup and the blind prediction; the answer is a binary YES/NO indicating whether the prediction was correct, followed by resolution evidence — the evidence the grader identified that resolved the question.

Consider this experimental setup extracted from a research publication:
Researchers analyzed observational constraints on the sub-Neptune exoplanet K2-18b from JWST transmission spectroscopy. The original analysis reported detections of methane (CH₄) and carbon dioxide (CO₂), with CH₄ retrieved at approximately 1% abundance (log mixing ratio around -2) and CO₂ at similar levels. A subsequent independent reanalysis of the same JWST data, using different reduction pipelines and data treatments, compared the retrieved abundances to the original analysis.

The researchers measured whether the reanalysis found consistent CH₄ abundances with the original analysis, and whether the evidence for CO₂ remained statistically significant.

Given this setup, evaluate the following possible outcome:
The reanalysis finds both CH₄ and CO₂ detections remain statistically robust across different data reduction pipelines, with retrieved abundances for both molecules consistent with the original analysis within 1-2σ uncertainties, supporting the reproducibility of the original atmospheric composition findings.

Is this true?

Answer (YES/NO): NO